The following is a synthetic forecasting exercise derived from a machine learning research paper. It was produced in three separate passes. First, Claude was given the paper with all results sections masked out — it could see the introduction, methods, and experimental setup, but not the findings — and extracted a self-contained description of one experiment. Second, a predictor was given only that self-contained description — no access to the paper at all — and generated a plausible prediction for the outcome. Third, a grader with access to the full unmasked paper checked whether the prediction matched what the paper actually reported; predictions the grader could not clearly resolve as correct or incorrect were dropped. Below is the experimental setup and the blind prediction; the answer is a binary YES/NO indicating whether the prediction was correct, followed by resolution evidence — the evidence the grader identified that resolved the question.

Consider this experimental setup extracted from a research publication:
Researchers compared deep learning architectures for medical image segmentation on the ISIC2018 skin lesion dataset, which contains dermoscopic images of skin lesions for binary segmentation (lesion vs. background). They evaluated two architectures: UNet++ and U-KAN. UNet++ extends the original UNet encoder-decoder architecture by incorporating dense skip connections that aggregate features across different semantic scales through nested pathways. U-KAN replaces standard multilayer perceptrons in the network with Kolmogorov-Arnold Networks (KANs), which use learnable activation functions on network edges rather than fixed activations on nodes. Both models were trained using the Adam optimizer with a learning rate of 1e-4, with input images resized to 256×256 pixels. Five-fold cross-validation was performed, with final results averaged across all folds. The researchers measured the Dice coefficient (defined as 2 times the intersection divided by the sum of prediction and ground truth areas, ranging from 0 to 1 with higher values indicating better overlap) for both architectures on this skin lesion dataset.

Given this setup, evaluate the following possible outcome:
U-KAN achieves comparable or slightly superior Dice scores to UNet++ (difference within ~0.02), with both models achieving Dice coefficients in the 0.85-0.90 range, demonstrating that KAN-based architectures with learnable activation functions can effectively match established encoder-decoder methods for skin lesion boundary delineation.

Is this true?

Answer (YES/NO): NO